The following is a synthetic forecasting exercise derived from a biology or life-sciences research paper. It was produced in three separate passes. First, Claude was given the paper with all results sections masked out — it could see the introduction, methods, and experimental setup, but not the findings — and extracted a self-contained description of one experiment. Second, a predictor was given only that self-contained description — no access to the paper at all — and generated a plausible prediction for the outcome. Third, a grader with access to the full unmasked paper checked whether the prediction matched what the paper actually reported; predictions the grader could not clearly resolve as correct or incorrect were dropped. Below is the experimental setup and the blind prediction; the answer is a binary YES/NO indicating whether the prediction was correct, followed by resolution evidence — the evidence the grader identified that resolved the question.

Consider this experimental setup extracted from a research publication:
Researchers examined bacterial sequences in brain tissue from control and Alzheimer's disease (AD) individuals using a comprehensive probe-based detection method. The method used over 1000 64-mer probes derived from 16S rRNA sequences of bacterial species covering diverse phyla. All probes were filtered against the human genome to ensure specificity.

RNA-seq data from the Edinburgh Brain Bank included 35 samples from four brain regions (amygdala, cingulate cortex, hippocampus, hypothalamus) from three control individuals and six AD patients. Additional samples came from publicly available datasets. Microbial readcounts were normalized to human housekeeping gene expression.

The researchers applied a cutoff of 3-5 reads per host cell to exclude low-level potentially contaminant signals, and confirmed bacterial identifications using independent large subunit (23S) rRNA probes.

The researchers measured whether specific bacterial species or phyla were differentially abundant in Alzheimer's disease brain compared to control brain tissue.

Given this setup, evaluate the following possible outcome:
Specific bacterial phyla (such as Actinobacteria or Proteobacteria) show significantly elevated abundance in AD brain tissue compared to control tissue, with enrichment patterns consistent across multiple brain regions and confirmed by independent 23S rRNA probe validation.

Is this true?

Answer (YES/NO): NO